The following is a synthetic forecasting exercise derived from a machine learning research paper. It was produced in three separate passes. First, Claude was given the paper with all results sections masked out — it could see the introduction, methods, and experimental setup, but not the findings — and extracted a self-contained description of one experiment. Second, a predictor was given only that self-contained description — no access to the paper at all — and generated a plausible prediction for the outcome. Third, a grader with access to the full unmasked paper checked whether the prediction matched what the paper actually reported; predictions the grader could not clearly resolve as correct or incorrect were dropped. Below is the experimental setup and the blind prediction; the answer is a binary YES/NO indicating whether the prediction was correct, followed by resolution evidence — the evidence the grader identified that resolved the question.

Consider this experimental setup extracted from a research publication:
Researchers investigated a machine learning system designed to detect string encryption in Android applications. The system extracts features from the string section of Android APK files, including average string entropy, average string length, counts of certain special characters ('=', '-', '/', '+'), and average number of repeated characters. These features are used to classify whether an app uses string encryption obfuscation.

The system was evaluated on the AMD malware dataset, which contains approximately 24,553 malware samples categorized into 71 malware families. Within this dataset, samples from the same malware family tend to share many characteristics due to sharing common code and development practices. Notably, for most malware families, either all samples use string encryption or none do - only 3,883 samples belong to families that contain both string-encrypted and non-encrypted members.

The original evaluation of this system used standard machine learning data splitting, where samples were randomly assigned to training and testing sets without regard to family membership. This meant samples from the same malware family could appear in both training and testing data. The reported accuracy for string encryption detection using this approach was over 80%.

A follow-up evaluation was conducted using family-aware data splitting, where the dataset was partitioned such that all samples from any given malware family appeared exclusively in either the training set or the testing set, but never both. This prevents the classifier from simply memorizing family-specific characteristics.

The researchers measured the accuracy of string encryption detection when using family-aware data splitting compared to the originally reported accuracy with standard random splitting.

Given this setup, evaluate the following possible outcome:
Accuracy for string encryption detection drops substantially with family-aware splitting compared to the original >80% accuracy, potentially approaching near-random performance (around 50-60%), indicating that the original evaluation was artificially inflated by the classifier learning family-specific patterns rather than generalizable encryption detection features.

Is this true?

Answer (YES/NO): YES